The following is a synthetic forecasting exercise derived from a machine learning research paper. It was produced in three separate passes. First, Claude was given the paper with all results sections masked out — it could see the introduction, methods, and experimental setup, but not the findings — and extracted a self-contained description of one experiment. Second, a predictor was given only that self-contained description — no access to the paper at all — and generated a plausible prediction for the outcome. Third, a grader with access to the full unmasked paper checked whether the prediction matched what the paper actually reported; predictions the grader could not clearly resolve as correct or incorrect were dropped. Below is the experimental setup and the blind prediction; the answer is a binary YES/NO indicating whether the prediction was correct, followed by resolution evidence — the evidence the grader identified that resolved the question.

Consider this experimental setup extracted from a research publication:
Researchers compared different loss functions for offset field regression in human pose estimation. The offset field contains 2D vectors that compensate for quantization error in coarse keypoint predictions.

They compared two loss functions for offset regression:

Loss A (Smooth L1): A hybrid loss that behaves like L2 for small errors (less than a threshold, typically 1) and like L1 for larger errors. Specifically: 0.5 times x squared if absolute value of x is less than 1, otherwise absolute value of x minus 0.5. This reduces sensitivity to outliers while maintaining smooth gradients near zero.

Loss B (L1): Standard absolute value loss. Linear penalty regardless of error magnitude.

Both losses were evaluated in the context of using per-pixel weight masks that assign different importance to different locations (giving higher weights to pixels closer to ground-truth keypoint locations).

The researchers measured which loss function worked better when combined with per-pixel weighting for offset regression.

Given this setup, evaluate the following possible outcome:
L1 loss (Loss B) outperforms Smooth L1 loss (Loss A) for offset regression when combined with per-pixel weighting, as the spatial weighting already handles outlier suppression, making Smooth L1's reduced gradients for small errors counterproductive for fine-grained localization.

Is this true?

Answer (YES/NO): YES